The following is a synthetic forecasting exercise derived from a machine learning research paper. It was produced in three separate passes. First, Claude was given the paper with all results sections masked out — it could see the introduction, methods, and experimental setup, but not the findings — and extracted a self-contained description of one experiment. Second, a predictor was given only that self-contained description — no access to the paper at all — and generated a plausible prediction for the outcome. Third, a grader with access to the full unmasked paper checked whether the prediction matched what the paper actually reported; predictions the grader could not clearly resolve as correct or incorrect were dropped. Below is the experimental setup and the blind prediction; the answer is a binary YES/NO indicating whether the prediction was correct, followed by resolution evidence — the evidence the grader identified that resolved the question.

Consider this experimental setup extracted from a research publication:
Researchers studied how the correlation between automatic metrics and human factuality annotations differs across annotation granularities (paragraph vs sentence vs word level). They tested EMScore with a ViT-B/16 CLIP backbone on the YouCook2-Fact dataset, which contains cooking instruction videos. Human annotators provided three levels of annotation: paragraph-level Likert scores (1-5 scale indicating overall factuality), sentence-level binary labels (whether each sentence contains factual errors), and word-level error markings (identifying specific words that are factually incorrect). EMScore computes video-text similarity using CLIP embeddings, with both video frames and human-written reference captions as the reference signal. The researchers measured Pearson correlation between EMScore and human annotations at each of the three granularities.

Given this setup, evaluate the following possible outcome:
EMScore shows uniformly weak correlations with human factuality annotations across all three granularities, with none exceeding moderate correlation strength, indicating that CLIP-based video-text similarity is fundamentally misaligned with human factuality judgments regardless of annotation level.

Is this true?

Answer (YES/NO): NO